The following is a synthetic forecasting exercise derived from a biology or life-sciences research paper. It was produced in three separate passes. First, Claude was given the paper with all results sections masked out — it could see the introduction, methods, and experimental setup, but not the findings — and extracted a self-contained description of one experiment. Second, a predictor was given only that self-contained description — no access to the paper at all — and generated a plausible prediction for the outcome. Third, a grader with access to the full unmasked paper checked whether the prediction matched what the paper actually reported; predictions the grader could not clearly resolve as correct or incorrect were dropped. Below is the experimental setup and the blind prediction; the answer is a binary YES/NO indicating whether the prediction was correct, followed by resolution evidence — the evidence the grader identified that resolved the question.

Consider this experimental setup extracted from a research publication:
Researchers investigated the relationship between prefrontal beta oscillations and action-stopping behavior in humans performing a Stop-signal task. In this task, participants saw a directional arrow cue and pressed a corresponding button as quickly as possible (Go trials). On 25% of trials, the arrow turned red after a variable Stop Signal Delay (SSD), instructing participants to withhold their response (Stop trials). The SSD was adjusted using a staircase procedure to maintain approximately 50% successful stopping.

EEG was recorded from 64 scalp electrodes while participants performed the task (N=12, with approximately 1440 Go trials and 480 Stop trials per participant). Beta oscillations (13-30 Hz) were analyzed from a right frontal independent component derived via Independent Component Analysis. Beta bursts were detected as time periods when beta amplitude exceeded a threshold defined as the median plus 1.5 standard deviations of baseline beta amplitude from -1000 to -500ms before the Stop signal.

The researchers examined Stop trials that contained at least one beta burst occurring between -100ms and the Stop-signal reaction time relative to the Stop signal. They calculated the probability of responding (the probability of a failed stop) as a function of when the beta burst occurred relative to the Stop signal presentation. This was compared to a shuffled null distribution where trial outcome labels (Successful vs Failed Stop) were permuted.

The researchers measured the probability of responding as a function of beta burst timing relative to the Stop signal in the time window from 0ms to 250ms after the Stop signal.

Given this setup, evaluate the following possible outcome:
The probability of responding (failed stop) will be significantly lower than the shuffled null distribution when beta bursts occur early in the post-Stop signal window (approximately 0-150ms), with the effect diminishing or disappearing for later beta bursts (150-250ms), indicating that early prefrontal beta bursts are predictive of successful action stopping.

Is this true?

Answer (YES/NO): NO